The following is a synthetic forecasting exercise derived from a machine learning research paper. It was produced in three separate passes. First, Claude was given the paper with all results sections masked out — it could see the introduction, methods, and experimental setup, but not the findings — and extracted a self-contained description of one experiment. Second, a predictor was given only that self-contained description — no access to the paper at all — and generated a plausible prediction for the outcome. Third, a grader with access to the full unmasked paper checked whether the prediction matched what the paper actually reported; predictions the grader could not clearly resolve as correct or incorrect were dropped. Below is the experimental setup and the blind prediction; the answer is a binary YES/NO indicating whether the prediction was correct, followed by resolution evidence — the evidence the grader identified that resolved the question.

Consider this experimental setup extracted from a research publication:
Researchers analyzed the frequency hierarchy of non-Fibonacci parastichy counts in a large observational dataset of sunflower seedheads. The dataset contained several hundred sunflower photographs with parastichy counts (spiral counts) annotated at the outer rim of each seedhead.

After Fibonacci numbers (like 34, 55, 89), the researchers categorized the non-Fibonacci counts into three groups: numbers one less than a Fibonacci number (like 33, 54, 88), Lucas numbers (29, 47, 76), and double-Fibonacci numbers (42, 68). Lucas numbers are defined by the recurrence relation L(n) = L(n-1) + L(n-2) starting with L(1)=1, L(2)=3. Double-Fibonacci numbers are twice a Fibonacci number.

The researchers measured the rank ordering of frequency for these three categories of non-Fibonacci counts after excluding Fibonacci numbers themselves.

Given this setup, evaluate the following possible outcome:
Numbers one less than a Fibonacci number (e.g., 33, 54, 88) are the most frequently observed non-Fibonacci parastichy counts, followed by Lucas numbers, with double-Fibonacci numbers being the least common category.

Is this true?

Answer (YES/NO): YES